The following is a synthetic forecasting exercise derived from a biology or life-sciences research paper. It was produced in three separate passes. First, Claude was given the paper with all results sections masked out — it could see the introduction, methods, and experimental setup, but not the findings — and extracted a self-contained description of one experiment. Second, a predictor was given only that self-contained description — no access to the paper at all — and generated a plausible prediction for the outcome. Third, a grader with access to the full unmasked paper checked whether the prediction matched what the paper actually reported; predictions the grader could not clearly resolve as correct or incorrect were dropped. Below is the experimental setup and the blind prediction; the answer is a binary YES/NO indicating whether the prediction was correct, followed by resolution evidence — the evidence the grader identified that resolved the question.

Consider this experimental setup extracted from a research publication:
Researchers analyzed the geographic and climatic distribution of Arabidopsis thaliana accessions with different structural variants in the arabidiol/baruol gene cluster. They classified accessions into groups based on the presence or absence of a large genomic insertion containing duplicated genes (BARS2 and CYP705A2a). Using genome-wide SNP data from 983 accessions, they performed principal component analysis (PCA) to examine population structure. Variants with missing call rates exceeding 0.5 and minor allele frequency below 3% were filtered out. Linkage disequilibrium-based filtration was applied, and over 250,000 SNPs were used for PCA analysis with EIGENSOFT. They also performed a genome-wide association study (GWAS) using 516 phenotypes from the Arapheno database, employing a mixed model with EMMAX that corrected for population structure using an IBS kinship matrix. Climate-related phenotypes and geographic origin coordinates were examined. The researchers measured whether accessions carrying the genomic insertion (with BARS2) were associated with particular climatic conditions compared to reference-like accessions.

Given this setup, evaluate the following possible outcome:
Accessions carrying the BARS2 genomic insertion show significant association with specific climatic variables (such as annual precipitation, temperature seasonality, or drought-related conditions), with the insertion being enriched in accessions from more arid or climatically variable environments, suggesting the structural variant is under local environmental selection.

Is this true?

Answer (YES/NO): NO